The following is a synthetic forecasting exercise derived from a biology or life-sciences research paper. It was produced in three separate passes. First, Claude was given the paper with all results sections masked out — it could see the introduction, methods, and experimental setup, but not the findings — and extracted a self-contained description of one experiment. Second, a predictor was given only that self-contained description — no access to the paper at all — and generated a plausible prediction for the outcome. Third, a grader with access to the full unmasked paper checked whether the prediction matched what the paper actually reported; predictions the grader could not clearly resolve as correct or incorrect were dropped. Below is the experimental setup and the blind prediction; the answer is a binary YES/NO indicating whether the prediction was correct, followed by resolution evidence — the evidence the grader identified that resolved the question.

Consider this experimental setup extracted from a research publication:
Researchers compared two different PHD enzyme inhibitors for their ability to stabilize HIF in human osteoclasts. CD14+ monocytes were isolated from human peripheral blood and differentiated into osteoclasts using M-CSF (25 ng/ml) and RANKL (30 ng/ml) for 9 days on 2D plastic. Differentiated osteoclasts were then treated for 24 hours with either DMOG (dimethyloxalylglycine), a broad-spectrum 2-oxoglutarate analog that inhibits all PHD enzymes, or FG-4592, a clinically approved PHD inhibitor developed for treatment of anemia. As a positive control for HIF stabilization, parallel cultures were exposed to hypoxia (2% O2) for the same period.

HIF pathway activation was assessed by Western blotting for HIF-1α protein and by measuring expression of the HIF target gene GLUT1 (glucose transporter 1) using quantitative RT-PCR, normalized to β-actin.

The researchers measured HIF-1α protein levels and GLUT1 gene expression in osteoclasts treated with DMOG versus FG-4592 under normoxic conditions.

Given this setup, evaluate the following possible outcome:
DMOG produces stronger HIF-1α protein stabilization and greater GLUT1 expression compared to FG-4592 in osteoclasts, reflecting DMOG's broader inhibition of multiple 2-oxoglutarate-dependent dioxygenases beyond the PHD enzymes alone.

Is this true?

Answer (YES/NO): NO